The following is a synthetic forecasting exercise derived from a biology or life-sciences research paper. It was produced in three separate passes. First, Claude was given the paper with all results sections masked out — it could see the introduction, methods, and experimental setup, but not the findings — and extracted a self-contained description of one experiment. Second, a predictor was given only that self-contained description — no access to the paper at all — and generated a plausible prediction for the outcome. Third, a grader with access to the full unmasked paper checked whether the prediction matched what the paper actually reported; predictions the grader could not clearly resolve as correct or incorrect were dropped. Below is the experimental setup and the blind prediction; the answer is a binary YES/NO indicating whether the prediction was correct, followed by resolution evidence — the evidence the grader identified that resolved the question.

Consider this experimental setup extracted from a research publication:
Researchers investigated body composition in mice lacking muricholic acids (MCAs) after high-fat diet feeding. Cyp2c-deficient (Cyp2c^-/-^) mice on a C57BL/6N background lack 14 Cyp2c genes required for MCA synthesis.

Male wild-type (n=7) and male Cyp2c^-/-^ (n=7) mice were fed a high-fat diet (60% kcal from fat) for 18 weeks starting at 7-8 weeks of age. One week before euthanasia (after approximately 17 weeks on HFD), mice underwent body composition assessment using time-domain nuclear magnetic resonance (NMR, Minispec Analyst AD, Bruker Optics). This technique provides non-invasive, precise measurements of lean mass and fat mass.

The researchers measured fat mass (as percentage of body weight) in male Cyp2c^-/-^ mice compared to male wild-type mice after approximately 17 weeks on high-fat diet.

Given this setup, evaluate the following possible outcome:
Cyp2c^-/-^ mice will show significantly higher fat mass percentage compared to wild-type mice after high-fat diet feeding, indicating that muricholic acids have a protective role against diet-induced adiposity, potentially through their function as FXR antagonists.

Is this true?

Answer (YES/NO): NO